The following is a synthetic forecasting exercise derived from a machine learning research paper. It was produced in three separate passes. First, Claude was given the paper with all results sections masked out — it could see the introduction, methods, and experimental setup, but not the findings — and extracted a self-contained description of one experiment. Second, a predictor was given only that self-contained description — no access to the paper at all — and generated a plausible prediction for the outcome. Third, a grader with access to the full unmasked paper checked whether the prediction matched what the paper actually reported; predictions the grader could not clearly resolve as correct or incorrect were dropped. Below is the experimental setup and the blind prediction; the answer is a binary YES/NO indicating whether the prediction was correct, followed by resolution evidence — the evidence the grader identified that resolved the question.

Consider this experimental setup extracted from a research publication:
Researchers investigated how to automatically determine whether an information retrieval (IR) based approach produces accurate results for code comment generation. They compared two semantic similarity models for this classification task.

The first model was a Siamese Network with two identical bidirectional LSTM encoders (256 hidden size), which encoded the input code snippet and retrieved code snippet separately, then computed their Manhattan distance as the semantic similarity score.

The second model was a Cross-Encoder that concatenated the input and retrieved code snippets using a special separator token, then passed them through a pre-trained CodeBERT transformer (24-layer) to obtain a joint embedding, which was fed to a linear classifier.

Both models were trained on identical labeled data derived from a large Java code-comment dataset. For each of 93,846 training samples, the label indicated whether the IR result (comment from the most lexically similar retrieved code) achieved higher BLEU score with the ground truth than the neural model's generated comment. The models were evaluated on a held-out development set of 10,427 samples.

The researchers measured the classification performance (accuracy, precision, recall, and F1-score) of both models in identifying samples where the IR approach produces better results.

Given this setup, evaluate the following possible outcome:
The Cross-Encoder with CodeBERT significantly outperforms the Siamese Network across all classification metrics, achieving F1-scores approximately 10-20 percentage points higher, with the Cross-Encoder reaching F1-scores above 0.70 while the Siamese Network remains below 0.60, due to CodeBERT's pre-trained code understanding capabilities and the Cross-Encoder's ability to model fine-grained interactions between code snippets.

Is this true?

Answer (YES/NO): NO